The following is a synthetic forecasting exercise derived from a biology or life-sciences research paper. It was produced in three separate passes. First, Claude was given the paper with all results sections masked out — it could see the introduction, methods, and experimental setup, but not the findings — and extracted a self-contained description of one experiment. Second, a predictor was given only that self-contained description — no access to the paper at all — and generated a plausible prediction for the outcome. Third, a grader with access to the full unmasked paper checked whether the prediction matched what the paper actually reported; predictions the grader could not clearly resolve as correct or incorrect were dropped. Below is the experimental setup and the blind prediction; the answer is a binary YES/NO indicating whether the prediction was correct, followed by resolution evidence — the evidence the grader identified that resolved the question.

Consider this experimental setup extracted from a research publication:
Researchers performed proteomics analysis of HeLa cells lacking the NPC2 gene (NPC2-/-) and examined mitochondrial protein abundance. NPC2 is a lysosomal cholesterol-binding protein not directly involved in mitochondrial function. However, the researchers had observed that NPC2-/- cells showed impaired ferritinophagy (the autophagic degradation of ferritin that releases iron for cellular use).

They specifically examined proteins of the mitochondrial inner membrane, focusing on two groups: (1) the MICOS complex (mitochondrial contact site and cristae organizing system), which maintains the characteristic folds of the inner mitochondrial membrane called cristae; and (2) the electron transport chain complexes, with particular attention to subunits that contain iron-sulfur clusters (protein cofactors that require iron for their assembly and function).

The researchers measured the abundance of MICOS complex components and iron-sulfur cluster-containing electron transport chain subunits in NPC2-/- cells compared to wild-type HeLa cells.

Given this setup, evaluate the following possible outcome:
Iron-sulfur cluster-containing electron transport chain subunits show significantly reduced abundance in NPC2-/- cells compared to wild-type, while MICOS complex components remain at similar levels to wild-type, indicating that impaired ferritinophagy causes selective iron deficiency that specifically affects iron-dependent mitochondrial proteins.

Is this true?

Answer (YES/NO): NO